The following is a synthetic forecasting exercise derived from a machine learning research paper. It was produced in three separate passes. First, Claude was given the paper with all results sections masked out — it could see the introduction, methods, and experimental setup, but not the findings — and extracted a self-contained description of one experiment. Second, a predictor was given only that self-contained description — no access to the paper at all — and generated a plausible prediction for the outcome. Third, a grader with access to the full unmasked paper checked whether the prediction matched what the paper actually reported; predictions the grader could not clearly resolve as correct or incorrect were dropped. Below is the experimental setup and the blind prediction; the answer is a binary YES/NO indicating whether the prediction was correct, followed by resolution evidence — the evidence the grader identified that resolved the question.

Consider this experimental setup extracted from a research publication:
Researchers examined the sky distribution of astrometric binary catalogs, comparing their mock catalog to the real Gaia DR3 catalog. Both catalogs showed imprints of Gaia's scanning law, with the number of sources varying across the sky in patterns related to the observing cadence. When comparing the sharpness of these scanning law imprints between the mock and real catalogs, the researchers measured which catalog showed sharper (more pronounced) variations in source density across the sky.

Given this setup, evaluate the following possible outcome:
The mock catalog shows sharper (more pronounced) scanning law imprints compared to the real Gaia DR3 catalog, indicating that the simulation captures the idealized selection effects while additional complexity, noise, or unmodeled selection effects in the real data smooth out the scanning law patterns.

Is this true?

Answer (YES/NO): NO